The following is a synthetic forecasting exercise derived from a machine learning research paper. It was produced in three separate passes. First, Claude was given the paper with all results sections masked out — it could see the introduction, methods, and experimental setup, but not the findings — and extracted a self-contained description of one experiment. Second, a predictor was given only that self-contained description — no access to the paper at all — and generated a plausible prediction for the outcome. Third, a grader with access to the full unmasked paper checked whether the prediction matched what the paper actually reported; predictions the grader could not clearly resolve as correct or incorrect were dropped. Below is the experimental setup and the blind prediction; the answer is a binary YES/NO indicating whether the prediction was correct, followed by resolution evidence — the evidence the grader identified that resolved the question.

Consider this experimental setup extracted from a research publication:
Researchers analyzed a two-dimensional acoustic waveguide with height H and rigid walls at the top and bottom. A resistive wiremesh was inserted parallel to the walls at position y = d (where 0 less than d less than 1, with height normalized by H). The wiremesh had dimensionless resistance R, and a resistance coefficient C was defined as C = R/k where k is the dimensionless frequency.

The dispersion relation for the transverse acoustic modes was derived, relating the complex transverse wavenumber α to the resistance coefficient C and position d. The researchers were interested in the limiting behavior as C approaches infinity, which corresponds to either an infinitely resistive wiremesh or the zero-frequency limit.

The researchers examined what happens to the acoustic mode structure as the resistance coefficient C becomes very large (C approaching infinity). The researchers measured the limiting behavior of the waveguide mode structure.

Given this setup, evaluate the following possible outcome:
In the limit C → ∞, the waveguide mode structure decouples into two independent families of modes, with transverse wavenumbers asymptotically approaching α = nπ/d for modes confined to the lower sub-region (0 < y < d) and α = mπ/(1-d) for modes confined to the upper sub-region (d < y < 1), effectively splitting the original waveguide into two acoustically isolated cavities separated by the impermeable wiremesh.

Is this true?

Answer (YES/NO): YES